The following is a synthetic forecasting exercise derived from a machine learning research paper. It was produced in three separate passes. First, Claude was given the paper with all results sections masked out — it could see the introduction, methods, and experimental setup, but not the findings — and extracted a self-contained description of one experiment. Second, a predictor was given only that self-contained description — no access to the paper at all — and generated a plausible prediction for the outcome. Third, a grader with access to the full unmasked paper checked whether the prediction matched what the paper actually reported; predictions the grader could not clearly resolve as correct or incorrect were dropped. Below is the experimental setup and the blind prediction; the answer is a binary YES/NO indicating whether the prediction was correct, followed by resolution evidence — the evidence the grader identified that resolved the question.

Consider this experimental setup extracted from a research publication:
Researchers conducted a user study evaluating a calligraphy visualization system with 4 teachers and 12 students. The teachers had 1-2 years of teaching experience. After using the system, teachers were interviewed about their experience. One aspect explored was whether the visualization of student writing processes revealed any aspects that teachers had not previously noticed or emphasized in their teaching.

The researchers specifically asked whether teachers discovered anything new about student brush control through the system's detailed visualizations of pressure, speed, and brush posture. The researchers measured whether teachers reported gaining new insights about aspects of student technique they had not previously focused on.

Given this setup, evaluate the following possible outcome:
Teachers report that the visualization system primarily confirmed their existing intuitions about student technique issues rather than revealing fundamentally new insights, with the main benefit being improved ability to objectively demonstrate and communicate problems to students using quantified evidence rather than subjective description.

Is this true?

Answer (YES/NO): NO